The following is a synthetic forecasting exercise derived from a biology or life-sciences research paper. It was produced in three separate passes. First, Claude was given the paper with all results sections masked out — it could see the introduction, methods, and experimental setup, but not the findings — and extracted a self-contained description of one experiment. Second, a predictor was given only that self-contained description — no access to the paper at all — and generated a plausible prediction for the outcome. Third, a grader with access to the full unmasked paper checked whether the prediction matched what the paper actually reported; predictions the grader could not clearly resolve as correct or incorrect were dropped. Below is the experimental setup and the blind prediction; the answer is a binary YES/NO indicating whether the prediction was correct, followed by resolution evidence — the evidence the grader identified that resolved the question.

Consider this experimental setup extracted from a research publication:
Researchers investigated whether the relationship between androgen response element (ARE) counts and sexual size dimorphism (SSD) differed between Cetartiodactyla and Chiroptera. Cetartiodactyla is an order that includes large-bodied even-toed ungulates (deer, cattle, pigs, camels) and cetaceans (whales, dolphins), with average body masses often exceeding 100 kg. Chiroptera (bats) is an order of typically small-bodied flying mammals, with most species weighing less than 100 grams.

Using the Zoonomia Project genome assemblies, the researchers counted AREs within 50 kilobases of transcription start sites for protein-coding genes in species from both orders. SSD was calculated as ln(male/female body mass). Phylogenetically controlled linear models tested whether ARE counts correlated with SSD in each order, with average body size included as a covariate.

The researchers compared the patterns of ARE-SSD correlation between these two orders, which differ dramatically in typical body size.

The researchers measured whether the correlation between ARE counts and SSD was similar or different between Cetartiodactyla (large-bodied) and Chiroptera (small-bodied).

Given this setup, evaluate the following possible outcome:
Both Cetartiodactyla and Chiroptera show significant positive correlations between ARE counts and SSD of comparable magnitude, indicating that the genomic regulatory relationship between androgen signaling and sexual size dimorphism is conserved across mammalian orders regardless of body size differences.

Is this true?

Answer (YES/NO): NO